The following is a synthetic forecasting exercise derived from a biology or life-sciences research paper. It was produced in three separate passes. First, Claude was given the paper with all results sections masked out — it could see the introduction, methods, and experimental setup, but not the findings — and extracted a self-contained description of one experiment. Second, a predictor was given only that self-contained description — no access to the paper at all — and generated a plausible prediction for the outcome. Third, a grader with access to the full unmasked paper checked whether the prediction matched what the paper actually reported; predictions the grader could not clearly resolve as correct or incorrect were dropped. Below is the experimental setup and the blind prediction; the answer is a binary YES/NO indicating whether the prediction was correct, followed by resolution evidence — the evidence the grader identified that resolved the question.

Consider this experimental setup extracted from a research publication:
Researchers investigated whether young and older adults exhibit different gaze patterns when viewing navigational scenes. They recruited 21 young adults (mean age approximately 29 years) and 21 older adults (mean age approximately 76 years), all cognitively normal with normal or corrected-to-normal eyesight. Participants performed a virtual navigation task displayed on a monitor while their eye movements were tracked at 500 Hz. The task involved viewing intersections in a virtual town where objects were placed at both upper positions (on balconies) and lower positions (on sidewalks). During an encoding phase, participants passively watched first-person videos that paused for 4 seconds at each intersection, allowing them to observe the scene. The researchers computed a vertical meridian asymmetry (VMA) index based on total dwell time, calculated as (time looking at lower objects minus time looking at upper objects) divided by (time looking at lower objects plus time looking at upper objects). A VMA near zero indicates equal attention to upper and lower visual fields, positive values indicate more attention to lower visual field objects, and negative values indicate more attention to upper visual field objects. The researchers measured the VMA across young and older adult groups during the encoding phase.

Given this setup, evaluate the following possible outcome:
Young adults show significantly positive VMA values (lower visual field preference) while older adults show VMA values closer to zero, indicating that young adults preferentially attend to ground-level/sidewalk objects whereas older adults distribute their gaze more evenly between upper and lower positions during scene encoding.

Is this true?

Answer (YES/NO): NO